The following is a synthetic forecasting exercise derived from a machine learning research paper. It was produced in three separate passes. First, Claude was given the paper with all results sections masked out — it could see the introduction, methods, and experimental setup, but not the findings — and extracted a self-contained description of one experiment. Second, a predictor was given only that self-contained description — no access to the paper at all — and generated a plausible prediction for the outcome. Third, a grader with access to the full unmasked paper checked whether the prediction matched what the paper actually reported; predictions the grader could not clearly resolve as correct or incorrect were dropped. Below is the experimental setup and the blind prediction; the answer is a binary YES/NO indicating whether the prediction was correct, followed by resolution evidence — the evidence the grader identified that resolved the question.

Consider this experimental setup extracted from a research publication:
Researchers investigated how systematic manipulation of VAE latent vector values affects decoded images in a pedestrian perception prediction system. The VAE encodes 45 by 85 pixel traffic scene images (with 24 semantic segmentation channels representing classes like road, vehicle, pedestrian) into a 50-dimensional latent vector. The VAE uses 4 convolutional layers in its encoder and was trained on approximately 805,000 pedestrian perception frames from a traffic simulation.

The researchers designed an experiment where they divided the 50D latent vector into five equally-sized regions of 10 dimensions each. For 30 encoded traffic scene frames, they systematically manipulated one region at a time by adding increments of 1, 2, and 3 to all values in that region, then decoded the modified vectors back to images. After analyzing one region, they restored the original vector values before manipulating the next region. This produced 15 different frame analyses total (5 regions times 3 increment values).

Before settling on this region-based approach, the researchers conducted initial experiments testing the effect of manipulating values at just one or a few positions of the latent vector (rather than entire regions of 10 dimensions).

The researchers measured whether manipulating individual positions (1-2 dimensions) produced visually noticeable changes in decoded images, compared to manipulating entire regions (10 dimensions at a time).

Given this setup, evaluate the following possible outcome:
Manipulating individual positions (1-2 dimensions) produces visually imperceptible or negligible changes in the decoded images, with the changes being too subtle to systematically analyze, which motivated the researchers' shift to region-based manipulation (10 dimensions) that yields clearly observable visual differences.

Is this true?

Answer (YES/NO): YES